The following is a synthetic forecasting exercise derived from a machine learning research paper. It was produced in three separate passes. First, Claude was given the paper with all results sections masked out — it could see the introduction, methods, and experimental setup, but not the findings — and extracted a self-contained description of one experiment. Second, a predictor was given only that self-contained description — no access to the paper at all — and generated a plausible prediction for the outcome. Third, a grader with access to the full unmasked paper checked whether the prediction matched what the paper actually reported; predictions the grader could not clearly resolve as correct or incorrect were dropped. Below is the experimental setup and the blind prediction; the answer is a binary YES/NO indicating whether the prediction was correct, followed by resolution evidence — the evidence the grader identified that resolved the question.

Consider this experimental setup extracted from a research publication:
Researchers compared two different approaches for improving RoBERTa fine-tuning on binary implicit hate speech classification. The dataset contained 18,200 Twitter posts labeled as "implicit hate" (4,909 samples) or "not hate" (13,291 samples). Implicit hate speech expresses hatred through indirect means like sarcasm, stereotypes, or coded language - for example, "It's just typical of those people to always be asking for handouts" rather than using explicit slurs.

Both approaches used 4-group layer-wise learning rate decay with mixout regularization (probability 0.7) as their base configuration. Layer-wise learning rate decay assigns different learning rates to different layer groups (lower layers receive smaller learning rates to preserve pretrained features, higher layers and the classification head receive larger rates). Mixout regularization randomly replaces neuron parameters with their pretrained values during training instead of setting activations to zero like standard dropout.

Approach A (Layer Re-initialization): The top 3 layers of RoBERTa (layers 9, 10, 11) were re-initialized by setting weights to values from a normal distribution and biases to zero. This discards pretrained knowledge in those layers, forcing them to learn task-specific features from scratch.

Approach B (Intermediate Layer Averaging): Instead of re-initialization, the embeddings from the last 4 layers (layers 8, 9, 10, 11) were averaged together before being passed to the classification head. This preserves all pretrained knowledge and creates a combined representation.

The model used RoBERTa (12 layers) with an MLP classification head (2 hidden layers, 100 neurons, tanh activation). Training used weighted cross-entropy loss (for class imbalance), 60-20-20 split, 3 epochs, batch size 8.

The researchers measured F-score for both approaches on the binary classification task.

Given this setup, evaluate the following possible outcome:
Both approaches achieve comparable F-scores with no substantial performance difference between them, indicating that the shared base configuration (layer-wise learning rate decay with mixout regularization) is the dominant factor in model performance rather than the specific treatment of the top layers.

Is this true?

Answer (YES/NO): NO